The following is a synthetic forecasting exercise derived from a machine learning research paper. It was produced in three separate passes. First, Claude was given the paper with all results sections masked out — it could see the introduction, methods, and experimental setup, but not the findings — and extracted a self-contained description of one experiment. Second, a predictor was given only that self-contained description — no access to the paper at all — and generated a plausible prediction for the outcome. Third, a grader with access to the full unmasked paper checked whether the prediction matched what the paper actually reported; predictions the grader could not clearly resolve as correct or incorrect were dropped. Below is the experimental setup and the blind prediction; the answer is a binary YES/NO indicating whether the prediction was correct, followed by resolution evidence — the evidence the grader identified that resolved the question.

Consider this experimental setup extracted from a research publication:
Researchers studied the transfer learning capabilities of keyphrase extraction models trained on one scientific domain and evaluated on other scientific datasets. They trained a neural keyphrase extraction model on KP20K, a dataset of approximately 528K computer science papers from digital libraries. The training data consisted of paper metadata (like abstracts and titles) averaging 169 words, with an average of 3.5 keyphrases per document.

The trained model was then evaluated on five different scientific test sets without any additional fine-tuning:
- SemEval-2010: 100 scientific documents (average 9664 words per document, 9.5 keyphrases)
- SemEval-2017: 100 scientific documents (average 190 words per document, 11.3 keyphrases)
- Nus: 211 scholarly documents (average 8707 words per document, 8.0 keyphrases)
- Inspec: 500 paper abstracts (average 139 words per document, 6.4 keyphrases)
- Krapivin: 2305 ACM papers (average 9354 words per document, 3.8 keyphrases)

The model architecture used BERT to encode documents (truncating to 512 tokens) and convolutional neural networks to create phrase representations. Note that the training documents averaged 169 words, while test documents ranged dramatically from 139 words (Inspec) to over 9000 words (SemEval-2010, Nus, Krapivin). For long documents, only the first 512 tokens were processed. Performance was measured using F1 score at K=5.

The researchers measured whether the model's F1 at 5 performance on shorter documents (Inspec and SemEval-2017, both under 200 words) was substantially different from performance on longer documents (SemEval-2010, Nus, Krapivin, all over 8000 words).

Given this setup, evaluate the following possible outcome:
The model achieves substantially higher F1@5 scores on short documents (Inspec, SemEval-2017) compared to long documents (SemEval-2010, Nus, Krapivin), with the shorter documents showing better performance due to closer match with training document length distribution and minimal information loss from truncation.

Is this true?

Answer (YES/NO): NO